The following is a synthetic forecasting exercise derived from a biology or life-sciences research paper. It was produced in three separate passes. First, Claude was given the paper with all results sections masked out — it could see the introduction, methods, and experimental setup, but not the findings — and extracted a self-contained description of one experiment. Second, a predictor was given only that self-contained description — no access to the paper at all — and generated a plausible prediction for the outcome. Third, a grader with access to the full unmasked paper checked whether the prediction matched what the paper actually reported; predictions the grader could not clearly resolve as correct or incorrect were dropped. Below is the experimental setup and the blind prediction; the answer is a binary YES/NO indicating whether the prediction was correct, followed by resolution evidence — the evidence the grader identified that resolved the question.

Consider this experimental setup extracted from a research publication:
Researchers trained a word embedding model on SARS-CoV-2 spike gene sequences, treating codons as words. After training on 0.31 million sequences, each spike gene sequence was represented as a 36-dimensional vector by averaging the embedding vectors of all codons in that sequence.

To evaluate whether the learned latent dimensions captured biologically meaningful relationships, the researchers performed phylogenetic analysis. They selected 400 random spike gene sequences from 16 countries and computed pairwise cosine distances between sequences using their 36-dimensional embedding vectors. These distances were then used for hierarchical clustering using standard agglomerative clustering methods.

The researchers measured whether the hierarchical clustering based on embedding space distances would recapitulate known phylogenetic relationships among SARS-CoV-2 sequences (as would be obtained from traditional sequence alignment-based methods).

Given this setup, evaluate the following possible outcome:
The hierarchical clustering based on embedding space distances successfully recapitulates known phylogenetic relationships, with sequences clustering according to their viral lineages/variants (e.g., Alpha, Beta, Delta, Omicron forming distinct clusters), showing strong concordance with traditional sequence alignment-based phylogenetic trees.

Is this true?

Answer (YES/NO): NO